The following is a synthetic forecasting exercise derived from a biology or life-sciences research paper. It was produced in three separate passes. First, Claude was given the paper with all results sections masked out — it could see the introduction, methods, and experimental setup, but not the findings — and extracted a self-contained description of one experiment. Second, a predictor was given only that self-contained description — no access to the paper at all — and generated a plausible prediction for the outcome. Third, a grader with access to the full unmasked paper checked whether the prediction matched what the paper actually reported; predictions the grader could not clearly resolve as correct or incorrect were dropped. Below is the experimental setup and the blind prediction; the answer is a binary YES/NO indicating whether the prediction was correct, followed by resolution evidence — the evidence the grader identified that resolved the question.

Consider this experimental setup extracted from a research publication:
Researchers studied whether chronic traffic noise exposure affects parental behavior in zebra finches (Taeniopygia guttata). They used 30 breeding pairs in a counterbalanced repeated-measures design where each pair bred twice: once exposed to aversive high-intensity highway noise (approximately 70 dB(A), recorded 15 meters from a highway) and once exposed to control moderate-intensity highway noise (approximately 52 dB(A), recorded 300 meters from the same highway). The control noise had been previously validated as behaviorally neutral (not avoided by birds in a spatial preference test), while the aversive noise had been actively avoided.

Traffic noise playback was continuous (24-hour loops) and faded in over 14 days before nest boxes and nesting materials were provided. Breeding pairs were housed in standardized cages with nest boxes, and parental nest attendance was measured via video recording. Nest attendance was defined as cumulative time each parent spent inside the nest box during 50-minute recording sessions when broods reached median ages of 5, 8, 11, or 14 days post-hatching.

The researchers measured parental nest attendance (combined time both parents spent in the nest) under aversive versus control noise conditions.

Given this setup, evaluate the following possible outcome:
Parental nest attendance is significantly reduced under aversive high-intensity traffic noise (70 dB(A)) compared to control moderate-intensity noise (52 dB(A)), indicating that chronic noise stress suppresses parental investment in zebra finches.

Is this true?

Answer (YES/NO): NO